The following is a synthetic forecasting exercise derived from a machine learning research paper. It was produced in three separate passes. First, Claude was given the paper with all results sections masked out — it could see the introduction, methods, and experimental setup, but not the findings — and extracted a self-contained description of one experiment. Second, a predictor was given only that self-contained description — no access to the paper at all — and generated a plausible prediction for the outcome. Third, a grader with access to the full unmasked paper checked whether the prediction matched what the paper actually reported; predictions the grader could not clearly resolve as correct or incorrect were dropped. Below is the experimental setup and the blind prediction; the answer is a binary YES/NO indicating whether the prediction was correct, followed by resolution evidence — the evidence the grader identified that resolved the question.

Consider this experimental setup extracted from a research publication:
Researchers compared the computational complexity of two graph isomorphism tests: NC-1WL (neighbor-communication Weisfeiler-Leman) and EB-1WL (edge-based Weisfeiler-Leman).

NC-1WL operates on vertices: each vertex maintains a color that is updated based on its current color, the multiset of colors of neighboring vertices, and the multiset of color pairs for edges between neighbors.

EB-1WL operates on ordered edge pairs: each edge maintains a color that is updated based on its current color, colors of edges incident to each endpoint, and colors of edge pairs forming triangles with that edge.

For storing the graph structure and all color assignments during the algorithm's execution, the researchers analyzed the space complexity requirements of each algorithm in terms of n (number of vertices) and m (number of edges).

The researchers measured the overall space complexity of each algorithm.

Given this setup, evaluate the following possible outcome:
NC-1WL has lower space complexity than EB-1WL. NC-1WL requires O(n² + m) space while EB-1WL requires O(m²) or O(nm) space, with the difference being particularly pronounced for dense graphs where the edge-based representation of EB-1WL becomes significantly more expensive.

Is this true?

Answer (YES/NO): NO